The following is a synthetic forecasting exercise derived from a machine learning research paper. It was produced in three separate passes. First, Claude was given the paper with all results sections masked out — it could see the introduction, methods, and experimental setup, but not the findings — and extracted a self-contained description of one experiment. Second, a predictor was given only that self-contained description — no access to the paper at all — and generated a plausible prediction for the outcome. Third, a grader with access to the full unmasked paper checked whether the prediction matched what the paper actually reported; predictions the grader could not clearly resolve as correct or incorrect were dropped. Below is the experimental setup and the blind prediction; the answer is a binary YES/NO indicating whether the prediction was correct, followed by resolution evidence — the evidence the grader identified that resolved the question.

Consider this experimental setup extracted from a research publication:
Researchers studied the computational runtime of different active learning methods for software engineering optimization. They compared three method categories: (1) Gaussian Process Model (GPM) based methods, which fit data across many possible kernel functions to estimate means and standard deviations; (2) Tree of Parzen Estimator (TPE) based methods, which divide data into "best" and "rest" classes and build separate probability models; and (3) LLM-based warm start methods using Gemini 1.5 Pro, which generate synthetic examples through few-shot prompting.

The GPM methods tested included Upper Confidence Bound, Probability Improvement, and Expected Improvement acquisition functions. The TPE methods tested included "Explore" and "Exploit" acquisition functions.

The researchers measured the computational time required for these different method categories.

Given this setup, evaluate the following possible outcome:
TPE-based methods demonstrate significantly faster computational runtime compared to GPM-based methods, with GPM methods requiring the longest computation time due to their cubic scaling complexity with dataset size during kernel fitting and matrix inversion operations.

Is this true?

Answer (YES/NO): NO